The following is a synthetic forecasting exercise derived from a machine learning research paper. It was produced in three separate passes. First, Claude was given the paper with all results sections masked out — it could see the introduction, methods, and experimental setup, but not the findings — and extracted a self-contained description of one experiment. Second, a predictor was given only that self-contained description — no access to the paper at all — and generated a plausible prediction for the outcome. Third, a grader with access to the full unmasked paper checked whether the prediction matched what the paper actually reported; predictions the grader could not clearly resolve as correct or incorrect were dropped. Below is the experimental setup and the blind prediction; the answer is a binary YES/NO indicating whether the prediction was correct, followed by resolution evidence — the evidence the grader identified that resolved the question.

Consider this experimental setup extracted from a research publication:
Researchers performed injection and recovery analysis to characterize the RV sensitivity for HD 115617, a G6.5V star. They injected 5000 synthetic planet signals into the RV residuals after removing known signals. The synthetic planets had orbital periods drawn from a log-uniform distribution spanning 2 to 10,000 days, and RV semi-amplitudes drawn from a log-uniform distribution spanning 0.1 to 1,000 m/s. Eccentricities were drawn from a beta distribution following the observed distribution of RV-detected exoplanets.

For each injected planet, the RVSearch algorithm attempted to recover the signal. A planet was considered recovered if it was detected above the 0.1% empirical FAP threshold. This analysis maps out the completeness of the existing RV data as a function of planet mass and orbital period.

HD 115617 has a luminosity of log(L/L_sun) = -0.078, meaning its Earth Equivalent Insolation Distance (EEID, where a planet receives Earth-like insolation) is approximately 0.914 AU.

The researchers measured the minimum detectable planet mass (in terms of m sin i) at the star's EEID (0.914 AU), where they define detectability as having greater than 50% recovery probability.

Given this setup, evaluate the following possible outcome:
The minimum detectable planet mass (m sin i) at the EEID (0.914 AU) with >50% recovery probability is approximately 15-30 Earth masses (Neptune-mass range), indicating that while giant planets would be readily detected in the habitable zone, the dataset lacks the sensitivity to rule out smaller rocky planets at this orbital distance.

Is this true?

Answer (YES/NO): YES